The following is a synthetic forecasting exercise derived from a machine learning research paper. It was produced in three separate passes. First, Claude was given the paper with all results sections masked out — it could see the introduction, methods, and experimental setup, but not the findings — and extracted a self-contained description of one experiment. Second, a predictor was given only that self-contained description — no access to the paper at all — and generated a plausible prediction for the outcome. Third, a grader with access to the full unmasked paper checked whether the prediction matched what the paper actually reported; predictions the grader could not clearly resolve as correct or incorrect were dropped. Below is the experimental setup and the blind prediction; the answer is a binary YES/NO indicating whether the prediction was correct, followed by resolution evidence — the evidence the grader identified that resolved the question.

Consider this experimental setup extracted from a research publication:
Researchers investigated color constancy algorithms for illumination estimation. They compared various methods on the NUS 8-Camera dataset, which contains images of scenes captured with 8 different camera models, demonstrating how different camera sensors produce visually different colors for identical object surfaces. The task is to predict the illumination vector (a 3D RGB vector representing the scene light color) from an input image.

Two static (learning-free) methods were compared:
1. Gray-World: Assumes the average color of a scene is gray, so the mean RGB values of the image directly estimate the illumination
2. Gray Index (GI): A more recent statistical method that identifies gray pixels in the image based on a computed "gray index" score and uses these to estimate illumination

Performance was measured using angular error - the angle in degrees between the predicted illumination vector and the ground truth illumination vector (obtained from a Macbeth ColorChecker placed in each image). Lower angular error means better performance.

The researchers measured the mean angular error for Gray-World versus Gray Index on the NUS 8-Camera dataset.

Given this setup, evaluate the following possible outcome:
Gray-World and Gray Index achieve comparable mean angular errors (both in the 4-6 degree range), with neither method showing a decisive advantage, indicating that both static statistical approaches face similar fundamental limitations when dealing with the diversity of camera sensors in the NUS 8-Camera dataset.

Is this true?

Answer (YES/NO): NO